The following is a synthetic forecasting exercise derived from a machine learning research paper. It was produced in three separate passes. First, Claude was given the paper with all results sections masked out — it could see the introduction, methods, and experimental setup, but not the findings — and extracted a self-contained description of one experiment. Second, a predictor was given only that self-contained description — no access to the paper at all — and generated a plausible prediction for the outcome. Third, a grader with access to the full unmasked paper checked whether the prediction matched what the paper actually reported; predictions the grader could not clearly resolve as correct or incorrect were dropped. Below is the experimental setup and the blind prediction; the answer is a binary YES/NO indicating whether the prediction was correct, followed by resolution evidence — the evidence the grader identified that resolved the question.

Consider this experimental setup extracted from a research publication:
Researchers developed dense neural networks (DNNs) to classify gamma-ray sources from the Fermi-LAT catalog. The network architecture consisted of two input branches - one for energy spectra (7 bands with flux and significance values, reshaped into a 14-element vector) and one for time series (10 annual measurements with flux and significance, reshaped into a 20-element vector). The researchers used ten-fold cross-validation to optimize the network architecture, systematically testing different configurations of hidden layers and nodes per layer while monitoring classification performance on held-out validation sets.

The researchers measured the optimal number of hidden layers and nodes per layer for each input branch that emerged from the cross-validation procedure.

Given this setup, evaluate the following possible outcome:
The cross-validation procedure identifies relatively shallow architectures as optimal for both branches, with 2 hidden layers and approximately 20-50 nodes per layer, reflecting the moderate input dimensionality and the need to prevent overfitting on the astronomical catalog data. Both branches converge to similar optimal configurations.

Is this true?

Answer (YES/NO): NO